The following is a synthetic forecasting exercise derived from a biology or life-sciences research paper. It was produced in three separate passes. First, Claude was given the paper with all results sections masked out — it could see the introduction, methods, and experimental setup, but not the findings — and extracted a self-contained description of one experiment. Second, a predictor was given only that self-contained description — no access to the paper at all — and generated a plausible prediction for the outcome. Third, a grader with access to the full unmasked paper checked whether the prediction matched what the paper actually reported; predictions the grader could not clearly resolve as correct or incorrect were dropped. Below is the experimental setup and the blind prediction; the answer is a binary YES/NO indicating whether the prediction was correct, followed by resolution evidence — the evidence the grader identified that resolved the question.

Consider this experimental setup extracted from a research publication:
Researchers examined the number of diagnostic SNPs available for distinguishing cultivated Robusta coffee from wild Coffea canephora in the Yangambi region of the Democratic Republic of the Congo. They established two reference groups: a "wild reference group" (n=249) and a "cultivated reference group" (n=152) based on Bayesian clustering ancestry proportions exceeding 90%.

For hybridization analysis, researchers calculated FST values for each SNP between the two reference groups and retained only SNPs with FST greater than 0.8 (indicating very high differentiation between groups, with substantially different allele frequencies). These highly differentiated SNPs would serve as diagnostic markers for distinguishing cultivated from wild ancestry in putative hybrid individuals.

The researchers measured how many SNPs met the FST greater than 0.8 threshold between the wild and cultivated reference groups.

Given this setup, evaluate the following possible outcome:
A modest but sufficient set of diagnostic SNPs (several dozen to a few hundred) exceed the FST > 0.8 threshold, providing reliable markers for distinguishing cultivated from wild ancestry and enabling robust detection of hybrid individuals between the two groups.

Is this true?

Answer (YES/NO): NO